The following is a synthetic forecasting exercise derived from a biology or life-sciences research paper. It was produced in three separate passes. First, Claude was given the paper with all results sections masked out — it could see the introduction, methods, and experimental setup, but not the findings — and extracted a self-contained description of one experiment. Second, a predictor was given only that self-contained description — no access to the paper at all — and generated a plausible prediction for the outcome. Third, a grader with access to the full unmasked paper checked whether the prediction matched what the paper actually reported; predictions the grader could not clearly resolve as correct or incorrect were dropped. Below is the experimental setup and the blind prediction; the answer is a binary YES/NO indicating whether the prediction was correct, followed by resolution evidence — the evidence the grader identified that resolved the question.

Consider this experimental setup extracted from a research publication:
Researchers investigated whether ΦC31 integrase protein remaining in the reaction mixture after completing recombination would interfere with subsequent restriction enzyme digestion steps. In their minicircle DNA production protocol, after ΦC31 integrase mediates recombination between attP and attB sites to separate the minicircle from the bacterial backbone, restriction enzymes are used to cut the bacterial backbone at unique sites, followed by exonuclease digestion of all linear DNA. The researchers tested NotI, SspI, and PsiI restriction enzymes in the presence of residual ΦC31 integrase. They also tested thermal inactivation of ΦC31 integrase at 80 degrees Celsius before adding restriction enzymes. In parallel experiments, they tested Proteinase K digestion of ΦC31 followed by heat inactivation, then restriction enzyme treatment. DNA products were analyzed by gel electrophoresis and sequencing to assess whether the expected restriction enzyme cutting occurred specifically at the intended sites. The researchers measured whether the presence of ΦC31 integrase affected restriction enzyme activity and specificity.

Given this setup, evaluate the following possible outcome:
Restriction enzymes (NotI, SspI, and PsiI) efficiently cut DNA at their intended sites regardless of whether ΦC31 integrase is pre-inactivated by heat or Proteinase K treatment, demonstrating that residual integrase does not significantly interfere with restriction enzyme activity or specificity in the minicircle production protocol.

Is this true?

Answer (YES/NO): NO